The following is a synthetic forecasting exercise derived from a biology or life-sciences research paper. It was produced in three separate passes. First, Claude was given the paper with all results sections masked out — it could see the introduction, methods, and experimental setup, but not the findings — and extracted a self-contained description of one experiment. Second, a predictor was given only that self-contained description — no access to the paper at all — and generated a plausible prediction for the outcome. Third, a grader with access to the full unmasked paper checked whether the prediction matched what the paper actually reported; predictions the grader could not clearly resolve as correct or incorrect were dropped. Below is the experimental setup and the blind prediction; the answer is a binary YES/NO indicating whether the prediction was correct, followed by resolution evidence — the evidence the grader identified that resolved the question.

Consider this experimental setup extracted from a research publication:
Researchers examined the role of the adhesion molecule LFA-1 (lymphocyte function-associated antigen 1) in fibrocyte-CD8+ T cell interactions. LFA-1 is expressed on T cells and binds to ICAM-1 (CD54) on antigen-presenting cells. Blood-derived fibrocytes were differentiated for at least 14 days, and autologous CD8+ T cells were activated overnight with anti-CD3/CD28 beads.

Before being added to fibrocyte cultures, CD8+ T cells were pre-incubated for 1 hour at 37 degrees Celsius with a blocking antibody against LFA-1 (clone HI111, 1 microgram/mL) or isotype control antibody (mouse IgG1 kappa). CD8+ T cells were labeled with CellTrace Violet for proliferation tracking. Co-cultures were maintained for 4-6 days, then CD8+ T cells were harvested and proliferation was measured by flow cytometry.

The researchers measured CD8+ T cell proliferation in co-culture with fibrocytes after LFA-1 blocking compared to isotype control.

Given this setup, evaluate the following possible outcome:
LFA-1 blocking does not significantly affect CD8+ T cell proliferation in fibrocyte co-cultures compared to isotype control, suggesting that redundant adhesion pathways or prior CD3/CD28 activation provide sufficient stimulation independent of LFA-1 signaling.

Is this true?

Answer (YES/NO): YES